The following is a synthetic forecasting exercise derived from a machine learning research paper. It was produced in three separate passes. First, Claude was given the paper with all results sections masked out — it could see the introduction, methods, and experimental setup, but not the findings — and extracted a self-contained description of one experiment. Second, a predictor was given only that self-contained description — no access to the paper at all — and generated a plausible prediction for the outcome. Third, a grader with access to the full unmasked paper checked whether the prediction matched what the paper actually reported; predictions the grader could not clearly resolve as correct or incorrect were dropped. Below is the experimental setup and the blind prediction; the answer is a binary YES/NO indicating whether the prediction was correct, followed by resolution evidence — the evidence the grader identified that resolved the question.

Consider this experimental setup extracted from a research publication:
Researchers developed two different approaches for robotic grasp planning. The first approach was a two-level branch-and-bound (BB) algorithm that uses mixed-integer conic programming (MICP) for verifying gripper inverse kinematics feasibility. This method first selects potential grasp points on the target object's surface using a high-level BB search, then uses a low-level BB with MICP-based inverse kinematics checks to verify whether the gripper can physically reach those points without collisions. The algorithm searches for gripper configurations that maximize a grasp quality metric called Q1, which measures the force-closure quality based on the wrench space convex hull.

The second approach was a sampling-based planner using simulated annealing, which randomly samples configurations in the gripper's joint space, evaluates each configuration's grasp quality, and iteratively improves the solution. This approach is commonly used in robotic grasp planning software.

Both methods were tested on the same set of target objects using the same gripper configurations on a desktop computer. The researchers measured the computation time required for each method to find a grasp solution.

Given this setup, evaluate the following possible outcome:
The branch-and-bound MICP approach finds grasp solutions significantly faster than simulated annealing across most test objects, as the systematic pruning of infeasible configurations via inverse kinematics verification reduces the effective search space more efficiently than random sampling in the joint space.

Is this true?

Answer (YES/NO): NO